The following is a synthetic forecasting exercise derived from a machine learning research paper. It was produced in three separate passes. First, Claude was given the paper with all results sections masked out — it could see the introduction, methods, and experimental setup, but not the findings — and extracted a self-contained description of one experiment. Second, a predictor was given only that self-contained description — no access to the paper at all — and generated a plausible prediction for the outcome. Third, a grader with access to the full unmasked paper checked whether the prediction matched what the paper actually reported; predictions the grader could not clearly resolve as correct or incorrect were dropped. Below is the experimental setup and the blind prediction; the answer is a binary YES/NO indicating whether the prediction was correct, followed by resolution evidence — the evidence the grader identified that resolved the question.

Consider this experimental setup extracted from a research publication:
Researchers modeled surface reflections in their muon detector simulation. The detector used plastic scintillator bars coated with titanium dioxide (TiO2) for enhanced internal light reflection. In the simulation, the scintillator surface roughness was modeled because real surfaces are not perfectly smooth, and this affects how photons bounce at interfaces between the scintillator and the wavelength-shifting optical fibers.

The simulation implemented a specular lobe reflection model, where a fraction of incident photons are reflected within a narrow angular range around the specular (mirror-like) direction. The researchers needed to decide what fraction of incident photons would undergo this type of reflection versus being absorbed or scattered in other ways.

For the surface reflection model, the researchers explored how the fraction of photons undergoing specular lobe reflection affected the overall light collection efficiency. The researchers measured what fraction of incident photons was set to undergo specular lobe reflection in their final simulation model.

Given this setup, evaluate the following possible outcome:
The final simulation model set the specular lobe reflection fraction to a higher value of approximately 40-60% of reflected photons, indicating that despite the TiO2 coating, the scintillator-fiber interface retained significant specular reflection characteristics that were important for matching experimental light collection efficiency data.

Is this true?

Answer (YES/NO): NO